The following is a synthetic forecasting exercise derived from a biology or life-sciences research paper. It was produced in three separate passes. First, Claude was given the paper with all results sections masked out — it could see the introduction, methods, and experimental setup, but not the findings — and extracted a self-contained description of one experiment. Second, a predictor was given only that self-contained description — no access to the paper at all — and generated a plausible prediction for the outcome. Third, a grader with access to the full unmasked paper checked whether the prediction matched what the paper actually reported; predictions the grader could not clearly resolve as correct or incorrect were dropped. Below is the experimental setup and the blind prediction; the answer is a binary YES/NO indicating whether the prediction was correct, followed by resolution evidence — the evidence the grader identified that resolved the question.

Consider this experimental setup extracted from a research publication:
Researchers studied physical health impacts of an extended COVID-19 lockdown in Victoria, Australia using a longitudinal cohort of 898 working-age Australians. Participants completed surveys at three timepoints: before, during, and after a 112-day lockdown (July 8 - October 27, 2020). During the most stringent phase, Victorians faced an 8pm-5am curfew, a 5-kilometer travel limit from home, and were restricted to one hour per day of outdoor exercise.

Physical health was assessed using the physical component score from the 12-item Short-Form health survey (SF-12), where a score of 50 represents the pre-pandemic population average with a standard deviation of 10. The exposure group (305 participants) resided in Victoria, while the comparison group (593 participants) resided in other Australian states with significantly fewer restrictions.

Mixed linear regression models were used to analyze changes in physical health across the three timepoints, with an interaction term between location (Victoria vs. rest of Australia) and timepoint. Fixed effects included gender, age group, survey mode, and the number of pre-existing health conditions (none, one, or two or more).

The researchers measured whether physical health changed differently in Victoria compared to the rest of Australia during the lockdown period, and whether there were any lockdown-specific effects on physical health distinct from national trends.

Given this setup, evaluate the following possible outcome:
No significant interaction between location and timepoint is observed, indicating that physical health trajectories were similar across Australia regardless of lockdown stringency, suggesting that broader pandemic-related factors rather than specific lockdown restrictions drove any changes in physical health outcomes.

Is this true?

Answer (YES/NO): YES